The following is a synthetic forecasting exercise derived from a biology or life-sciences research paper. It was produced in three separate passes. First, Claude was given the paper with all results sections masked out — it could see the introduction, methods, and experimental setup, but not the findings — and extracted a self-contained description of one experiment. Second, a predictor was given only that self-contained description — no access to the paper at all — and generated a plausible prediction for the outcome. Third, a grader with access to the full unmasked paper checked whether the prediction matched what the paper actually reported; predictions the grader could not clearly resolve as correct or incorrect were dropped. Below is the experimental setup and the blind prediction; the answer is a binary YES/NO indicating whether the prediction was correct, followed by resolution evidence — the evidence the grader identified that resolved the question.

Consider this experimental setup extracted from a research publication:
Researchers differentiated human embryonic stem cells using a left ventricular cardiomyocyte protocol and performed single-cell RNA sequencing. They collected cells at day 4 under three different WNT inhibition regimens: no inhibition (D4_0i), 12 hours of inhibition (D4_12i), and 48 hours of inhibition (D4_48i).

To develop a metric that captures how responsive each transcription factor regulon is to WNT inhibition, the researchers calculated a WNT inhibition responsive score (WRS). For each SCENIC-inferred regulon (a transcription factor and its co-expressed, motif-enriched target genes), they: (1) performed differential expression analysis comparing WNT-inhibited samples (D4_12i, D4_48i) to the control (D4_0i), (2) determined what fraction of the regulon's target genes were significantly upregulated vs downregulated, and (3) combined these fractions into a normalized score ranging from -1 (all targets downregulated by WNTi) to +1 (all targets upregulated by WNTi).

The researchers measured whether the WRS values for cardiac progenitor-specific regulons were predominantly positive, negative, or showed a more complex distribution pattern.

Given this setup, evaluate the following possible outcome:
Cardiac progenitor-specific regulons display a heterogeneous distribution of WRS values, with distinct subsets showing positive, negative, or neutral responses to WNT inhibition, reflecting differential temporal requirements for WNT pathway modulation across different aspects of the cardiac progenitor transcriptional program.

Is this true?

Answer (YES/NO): YES